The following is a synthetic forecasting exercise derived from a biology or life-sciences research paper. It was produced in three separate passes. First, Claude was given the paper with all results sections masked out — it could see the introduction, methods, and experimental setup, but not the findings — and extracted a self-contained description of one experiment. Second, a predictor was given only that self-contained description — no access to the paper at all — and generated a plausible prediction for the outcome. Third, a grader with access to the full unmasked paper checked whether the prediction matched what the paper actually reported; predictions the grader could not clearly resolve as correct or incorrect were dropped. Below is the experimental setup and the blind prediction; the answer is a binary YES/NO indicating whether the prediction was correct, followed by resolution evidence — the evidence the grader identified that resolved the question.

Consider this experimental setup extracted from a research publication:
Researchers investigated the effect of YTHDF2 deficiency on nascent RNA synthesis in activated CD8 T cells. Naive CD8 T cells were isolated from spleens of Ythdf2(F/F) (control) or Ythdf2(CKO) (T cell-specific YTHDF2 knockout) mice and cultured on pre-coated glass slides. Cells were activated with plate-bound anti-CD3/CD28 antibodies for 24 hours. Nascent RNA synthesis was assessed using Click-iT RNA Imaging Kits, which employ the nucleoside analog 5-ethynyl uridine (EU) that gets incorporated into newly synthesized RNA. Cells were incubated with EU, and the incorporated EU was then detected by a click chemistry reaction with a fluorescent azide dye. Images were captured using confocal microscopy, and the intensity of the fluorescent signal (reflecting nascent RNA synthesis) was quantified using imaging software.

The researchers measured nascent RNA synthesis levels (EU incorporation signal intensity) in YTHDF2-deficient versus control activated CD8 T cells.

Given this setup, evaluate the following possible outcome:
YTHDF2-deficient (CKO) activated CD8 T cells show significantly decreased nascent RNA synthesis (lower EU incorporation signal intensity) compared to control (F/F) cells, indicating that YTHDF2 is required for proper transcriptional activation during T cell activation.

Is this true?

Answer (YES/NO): YES